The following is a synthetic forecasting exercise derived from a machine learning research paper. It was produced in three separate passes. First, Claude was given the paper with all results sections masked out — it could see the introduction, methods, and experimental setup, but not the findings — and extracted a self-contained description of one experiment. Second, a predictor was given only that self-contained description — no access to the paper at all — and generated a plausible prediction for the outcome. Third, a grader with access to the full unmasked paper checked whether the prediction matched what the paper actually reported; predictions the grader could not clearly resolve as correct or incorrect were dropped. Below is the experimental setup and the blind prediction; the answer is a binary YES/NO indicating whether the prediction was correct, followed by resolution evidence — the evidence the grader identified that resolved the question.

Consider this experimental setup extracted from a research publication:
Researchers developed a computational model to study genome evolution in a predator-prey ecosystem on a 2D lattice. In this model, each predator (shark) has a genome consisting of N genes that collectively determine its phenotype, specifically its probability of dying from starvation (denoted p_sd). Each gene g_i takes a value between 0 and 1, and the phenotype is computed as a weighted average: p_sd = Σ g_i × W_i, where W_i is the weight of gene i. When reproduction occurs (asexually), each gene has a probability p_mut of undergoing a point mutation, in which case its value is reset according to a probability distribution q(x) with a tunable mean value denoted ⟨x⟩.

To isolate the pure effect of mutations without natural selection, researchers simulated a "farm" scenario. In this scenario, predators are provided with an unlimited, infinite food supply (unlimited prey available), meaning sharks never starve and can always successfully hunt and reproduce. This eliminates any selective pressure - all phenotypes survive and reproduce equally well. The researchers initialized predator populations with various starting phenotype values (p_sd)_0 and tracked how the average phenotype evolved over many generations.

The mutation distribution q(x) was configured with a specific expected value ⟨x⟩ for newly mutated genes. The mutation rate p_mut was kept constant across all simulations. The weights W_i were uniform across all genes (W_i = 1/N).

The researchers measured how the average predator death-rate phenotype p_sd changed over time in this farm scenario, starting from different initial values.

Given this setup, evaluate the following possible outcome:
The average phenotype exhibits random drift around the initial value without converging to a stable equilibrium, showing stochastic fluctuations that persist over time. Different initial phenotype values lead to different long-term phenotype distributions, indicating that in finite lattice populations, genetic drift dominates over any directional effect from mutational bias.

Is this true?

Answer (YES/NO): NO